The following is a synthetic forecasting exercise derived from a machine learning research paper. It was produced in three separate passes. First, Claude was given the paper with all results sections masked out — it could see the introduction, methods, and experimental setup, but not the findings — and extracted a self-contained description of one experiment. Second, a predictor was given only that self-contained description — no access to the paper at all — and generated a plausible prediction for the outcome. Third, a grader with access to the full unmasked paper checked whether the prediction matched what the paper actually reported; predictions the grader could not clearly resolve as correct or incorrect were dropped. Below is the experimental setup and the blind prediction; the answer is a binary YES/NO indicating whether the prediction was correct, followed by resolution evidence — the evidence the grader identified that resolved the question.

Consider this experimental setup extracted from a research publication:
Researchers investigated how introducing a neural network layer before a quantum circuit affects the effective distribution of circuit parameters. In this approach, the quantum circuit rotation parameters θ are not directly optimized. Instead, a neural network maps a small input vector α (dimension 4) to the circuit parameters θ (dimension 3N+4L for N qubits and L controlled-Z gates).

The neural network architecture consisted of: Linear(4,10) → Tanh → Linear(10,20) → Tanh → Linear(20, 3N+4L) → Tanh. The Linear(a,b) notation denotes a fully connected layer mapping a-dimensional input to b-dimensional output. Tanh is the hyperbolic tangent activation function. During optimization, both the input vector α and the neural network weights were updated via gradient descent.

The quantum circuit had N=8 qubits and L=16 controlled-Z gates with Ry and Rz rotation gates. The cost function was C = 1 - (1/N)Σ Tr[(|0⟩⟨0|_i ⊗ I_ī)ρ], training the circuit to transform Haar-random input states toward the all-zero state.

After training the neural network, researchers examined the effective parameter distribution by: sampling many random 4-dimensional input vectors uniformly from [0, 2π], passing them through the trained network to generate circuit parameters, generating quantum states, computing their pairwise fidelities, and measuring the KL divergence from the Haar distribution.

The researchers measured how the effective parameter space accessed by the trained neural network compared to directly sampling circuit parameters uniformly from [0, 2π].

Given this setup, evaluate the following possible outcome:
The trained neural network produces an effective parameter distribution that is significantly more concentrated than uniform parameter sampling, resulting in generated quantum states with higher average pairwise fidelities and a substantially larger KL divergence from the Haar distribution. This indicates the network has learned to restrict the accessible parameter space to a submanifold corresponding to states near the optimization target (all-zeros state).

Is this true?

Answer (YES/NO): YES